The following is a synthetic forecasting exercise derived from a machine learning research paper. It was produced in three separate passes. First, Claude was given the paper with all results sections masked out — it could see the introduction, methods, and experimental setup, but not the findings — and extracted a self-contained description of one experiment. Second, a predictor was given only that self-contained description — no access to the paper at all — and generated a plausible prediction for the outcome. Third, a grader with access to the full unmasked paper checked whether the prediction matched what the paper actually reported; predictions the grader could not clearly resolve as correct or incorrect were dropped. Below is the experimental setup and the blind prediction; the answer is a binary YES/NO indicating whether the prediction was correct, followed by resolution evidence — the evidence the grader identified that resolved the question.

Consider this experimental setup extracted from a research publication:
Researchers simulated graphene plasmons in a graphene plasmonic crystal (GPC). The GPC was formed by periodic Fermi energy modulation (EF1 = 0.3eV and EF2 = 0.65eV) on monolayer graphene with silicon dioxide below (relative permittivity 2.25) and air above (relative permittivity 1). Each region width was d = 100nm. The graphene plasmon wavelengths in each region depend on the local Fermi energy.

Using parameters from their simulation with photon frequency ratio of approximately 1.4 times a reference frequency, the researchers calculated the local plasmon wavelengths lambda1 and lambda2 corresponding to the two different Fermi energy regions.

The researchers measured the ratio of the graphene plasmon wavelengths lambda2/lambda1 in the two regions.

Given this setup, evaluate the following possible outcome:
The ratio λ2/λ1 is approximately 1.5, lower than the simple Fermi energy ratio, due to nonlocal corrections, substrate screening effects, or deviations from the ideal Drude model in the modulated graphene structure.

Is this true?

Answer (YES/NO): NO